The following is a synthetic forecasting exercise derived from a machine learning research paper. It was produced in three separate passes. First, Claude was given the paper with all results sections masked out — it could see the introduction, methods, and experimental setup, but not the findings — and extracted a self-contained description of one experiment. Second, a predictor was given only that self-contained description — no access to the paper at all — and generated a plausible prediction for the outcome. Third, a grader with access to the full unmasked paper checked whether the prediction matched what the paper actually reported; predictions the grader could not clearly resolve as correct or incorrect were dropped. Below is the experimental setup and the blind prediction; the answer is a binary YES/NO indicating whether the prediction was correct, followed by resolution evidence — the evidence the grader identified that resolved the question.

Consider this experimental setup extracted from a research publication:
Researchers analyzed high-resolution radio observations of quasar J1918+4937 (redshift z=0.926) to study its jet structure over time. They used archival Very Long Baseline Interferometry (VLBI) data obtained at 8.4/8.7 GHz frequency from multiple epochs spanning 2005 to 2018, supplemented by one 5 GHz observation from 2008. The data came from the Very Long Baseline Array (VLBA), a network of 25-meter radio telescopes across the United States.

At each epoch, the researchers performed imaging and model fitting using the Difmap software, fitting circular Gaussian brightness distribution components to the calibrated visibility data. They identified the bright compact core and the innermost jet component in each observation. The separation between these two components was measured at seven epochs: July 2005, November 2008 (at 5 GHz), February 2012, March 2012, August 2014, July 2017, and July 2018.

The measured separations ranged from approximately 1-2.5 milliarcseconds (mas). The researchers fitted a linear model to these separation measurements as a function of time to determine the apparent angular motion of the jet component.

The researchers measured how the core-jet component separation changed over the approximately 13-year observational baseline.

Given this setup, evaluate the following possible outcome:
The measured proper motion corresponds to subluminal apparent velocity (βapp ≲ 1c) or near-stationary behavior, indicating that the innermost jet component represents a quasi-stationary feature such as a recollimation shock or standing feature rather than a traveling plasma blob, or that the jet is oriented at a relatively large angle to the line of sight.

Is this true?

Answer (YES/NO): NO